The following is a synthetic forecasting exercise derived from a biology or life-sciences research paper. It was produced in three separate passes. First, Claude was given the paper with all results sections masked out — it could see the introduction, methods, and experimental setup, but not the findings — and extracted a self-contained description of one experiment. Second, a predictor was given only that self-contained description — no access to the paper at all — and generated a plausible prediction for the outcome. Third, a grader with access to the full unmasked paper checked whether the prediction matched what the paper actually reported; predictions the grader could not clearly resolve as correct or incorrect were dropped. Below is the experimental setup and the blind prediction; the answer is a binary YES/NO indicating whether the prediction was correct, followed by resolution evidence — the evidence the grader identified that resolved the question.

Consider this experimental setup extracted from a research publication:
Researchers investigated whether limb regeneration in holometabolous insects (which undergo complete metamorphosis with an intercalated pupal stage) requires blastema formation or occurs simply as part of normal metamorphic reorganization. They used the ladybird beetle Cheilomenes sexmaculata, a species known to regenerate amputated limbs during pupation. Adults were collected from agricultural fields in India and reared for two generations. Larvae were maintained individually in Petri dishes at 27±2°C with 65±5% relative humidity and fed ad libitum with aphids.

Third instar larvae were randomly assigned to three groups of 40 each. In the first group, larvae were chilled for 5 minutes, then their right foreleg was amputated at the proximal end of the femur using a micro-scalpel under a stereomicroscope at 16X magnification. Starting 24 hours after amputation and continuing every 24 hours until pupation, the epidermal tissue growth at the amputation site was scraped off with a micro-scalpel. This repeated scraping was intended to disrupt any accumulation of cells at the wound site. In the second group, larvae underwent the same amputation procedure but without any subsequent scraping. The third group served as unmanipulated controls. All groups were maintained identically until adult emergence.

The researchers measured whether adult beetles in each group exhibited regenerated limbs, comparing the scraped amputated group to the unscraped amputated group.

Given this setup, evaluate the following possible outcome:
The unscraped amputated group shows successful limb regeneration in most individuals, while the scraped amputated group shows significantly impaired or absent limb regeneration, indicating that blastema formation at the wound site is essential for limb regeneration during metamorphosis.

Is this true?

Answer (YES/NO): YES